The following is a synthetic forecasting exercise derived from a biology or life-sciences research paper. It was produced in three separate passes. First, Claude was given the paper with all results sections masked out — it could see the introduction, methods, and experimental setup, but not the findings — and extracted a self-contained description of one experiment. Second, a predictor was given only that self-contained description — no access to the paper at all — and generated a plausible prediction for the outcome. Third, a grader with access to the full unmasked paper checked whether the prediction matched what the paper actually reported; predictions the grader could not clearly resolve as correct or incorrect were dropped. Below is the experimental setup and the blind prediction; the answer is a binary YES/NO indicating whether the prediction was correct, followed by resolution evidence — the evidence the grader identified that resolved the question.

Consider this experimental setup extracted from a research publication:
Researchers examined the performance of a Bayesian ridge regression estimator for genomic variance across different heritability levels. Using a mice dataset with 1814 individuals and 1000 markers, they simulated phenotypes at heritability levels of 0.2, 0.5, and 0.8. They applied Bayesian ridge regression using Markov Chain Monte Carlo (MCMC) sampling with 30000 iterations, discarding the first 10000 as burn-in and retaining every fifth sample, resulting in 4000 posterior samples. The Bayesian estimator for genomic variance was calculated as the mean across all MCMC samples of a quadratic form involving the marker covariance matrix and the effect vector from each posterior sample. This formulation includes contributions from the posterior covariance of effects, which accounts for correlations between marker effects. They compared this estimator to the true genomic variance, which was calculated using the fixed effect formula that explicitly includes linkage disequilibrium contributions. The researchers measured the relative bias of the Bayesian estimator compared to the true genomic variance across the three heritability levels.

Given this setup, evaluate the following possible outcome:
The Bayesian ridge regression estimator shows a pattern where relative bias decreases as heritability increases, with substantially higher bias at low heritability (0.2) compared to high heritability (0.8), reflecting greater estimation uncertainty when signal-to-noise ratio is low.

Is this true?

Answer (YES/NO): YES